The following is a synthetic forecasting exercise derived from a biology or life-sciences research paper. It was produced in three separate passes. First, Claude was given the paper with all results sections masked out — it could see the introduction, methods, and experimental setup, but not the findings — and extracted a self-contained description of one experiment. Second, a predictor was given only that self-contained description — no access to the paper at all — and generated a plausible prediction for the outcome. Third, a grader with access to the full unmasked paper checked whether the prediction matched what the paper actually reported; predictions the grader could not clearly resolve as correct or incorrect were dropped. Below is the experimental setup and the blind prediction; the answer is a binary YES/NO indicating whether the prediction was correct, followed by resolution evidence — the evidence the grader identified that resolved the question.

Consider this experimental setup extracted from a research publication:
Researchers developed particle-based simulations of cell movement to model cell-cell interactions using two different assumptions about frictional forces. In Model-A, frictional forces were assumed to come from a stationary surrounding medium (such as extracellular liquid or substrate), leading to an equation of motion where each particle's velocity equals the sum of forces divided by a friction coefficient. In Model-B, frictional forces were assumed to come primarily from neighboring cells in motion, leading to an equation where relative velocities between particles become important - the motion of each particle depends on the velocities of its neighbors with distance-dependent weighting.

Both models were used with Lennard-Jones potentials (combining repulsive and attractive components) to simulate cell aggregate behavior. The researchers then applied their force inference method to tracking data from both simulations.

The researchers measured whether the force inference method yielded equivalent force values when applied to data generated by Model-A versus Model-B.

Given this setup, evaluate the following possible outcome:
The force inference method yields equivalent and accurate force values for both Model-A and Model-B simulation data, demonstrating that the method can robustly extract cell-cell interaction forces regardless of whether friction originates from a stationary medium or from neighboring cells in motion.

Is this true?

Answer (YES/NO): YES